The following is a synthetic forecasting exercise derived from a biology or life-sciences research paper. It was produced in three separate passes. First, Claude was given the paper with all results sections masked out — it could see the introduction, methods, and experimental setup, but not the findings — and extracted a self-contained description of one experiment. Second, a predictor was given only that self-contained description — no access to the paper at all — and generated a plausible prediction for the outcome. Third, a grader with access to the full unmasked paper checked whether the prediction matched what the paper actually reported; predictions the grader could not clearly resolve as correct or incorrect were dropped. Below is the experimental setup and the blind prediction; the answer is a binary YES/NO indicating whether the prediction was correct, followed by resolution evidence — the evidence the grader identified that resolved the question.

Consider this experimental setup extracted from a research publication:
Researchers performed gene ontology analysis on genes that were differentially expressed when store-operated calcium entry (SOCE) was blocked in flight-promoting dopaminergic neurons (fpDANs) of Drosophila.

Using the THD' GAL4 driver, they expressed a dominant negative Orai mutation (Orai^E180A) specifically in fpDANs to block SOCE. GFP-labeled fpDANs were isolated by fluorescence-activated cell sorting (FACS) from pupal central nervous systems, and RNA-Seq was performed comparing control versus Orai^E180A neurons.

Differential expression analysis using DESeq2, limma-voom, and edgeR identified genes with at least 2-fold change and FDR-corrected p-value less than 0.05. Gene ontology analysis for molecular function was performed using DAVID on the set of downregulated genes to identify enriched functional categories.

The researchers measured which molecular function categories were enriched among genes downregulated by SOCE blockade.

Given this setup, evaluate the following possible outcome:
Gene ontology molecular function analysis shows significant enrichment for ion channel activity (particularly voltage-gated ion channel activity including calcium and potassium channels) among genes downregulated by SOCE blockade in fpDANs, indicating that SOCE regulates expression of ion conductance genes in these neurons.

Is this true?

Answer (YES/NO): YES